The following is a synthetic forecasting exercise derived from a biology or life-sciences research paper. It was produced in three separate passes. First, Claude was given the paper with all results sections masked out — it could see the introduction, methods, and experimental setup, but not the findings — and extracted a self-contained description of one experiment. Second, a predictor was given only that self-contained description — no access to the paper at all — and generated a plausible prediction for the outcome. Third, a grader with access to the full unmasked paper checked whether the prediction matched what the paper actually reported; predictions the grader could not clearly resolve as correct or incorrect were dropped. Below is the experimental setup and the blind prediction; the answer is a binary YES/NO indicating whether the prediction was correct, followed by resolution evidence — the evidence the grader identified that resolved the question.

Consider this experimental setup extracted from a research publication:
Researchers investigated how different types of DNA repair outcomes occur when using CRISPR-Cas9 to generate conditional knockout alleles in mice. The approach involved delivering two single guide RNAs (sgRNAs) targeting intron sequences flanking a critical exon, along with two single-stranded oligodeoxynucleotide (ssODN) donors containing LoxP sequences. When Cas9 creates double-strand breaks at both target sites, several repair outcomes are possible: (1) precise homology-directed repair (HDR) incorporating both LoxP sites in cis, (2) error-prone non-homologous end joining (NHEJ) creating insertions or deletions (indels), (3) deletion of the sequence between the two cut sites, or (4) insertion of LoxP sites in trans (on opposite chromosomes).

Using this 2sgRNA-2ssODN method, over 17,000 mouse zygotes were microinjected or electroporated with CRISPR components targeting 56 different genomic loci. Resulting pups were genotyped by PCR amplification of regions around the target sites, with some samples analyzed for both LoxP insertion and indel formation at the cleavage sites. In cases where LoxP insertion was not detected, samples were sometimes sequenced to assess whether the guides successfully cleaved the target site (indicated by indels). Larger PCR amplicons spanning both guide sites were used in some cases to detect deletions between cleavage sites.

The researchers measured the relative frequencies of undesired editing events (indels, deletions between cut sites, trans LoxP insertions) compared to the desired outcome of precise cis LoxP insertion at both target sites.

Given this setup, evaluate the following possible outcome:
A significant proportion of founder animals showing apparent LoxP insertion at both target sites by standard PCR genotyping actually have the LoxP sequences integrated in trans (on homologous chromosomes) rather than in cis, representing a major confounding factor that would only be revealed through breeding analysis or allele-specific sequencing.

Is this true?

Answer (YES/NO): NO